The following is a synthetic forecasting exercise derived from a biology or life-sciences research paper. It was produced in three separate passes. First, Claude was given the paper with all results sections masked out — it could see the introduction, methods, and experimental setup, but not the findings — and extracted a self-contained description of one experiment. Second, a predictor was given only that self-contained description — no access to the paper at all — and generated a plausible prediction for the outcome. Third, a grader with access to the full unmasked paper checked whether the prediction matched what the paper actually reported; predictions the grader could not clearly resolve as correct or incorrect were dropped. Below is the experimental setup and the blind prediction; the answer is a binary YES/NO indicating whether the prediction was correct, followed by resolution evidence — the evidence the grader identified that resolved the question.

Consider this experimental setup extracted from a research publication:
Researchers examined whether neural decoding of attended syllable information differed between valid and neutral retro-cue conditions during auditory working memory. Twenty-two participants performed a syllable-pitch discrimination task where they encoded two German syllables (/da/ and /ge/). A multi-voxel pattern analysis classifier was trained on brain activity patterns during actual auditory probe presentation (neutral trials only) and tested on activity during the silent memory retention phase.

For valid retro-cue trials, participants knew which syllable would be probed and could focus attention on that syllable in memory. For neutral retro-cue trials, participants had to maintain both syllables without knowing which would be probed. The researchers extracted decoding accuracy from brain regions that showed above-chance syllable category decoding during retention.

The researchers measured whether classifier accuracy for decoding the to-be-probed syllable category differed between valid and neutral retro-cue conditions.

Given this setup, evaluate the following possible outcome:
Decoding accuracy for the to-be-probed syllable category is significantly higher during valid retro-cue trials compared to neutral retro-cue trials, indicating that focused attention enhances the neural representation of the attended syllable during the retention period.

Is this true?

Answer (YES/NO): YES